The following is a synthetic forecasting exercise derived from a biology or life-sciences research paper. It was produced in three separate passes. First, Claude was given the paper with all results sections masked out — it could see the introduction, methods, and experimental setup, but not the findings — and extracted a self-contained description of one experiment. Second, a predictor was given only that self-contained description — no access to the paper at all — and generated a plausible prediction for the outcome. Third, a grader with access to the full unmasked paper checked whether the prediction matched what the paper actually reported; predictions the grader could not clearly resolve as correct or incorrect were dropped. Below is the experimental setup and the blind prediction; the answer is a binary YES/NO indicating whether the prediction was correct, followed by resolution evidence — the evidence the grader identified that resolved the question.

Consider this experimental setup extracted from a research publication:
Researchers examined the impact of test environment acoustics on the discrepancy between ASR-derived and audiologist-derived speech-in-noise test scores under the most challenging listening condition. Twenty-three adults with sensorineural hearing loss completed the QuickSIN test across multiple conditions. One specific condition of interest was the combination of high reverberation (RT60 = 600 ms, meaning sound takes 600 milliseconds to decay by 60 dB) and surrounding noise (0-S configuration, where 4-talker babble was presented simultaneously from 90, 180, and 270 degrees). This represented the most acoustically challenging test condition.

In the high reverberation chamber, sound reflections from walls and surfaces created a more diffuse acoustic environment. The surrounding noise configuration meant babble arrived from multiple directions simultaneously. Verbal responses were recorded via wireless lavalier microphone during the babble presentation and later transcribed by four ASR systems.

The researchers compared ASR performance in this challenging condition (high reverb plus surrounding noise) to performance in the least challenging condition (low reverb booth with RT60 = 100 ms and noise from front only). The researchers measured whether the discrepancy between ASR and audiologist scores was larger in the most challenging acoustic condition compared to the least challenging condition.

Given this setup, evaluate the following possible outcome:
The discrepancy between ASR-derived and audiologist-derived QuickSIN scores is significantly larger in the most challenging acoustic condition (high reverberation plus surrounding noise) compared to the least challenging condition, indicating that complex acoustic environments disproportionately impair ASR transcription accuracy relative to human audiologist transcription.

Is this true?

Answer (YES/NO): NO